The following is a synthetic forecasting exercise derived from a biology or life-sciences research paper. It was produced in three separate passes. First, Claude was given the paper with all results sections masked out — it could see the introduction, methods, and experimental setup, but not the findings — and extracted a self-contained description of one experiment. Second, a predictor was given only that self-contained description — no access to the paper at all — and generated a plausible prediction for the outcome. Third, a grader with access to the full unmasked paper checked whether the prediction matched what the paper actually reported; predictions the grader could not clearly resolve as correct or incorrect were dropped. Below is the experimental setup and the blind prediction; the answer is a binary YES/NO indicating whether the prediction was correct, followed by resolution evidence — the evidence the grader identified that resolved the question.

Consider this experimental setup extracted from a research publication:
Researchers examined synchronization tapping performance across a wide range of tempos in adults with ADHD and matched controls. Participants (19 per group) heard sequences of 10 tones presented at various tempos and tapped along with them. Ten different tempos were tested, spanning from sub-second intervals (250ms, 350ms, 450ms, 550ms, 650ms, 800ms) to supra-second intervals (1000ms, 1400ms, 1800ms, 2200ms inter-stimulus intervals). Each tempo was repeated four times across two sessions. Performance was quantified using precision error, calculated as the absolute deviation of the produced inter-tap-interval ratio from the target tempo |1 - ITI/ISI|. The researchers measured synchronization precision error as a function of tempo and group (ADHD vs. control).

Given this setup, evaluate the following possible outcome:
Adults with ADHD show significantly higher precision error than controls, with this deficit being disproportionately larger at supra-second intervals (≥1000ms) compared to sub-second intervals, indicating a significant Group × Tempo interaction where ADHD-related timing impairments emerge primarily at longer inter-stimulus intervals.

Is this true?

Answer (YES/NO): NO